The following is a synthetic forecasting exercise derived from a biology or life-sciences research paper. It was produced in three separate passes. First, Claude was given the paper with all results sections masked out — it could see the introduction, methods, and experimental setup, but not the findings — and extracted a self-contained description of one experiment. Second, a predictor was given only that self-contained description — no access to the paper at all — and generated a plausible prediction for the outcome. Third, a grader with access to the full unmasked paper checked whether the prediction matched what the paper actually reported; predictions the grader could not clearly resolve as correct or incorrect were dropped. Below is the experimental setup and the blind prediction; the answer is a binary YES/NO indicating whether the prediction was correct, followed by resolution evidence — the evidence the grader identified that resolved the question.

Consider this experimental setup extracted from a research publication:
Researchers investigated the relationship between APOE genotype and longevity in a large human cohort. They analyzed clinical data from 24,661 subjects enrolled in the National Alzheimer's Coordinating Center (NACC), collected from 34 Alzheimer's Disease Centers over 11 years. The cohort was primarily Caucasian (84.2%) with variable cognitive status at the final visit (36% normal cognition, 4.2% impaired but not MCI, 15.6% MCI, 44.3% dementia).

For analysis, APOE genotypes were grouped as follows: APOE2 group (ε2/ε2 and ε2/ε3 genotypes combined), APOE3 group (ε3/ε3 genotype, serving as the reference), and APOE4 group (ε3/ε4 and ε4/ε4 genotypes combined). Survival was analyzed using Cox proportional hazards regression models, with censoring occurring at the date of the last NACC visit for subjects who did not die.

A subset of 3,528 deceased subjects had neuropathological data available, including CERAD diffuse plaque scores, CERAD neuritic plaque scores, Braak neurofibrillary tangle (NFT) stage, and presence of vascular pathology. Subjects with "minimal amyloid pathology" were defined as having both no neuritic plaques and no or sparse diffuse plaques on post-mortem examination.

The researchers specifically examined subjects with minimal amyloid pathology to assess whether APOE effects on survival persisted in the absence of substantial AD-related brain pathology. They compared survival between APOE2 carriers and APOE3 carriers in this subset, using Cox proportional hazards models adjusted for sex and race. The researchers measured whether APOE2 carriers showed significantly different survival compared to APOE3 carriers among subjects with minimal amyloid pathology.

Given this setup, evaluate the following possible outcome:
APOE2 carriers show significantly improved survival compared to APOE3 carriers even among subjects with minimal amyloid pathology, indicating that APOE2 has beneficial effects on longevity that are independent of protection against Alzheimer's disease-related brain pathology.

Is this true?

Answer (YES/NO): YES